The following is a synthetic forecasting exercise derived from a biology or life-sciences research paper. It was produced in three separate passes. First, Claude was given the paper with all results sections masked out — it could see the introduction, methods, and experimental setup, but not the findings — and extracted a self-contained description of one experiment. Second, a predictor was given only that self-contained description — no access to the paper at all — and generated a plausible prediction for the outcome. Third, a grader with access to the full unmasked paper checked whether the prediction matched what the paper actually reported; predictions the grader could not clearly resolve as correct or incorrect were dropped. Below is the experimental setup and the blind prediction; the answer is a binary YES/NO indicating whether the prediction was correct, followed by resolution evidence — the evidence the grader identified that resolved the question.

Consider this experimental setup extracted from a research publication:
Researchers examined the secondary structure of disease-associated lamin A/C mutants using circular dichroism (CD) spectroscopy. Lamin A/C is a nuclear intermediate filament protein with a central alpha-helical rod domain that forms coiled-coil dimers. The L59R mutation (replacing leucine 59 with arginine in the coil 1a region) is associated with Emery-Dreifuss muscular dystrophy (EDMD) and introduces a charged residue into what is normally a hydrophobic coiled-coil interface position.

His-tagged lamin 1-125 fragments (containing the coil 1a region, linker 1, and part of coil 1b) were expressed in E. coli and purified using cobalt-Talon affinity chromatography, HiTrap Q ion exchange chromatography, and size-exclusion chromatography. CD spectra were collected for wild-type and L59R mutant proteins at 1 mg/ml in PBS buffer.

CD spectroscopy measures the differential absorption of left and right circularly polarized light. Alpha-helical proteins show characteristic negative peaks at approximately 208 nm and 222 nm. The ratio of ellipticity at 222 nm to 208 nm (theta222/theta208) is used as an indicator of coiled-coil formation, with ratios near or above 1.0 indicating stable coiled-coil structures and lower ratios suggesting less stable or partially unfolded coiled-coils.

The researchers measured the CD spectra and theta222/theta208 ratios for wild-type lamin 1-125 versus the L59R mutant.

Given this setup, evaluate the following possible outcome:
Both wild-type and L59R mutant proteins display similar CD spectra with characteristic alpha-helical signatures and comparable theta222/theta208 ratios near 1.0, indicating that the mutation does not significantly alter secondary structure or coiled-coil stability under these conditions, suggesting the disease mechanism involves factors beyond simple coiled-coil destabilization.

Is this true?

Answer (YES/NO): NO